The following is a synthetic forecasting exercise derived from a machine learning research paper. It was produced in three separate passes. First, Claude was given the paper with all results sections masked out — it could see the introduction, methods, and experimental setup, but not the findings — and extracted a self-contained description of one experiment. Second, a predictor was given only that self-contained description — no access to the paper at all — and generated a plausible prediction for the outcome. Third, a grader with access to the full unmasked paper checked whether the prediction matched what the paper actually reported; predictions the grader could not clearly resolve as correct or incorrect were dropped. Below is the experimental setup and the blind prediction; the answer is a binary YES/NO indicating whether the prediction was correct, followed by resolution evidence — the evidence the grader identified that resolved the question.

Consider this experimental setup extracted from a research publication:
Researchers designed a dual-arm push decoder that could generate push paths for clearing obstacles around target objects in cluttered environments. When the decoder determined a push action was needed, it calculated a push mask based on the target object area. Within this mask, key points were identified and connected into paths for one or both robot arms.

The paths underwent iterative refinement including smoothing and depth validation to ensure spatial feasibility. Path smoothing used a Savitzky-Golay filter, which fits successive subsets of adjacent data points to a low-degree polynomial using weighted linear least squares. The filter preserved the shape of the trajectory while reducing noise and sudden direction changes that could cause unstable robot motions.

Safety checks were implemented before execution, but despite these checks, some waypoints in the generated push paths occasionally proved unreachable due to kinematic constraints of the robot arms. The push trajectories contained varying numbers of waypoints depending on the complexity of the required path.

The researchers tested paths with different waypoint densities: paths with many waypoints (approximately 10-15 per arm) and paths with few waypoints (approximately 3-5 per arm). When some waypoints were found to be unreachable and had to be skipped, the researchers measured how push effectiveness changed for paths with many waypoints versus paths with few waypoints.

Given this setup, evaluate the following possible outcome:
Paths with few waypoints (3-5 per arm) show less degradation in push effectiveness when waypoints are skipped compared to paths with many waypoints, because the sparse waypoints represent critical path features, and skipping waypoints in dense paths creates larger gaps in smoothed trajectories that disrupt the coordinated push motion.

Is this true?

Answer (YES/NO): NO